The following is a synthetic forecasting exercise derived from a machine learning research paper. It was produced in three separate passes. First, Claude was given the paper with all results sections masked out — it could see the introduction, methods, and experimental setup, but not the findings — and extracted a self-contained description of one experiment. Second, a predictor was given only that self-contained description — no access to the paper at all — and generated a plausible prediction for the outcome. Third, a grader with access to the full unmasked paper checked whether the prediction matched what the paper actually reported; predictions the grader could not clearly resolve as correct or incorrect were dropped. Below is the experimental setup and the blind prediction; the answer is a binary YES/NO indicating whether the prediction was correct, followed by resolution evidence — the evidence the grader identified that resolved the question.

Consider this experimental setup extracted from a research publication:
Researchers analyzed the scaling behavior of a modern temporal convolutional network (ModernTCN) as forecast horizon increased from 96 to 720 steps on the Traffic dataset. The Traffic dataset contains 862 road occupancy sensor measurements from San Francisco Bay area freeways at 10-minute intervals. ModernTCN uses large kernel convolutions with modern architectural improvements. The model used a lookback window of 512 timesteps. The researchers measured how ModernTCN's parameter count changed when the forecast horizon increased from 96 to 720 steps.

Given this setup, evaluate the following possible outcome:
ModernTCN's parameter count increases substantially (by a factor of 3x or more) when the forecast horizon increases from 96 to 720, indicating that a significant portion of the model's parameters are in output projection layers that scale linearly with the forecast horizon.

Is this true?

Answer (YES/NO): NO